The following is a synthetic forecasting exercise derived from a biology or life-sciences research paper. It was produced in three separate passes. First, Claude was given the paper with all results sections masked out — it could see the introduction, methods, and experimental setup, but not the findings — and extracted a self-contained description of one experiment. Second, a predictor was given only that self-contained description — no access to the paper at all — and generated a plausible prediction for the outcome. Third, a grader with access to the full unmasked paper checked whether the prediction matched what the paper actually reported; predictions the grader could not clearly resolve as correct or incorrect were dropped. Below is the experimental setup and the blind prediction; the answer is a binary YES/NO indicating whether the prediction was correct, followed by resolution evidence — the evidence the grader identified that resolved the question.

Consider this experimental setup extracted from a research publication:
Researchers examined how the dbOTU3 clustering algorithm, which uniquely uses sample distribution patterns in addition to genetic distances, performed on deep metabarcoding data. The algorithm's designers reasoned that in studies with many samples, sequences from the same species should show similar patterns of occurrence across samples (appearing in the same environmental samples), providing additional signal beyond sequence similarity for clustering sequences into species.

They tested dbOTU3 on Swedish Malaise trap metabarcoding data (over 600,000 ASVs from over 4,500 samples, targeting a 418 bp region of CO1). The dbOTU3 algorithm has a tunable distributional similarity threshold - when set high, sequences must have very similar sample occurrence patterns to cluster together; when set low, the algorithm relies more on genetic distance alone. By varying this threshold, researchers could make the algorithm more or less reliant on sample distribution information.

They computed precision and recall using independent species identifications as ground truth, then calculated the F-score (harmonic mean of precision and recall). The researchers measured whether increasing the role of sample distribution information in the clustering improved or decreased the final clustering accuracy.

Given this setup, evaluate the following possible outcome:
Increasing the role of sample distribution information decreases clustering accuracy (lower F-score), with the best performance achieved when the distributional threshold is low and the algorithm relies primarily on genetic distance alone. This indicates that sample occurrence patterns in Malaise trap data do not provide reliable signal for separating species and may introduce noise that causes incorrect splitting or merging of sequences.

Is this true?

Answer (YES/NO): YES